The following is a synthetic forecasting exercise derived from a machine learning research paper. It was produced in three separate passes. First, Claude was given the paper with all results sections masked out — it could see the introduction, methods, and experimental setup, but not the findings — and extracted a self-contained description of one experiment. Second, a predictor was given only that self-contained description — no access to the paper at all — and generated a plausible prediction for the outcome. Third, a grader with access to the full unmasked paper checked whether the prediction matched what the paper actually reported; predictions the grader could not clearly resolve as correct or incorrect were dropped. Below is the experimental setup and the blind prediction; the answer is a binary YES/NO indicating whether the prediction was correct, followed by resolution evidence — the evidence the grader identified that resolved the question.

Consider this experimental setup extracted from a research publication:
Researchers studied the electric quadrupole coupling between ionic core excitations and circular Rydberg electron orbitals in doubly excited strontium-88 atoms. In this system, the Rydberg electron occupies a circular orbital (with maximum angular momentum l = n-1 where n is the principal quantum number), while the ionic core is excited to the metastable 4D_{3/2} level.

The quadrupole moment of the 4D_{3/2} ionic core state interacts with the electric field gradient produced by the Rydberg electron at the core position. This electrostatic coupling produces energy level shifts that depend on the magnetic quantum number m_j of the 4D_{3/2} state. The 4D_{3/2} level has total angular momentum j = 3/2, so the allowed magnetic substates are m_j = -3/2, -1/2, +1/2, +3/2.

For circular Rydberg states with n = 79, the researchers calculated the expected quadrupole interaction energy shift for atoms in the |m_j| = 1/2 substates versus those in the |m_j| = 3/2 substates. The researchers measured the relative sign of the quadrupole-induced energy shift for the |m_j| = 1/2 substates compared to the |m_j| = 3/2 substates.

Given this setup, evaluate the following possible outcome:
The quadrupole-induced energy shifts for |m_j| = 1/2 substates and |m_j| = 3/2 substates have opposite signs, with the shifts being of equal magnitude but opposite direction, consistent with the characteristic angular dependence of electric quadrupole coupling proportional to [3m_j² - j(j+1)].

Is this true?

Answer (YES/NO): YES